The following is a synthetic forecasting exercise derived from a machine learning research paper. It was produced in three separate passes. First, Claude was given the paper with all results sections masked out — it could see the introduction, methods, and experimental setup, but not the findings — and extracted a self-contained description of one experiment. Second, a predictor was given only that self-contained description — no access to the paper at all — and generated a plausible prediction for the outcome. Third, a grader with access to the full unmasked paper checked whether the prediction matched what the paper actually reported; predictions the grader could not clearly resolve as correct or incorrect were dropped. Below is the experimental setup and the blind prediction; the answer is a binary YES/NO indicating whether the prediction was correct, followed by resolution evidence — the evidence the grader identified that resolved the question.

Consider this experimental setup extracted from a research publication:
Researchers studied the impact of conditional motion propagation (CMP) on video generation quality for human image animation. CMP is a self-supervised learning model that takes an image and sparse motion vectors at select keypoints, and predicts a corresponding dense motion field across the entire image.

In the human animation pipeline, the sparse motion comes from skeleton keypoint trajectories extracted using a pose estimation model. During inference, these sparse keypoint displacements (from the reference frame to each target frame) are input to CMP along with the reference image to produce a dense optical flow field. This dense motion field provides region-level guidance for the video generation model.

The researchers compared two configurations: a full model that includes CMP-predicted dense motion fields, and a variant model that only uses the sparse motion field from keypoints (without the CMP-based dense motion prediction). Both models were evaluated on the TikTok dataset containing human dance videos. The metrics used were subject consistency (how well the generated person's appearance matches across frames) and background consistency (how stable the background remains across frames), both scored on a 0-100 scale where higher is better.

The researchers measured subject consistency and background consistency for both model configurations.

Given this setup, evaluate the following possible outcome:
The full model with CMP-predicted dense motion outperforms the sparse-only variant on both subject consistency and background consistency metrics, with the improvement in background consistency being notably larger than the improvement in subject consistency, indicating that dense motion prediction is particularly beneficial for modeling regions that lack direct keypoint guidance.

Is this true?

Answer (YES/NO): YES